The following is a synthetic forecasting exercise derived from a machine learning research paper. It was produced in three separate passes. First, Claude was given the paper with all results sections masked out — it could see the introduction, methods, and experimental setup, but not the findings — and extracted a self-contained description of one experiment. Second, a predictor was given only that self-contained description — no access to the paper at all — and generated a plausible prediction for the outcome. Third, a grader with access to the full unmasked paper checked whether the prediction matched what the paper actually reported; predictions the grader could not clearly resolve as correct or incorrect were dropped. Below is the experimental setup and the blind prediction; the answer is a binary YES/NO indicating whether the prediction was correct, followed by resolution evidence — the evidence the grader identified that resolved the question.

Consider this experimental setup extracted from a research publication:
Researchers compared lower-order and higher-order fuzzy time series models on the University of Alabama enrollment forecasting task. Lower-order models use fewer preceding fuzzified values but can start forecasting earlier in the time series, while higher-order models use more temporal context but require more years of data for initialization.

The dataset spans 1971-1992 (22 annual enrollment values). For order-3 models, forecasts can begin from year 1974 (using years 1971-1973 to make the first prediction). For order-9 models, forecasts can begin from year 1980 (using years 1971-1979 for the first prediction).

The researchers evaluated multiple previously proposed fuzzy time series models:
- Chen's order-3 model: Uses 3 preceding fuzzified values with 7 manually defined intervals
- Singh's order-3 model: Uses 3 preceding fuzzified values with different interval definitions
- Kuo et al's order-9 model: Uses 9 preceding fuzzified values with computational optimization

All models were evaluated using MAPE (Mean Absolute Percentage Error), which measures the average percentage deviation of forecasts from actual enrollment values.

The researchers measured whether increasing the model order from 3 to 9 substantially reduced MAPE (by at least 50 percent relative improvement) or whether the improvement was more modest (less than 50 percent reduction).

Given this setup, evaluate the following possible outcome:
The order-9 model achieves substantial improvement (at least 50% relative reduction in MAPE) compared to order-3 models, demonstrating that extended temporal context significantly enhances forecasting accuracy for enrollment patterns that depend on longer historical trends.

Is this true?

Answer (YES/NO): YES